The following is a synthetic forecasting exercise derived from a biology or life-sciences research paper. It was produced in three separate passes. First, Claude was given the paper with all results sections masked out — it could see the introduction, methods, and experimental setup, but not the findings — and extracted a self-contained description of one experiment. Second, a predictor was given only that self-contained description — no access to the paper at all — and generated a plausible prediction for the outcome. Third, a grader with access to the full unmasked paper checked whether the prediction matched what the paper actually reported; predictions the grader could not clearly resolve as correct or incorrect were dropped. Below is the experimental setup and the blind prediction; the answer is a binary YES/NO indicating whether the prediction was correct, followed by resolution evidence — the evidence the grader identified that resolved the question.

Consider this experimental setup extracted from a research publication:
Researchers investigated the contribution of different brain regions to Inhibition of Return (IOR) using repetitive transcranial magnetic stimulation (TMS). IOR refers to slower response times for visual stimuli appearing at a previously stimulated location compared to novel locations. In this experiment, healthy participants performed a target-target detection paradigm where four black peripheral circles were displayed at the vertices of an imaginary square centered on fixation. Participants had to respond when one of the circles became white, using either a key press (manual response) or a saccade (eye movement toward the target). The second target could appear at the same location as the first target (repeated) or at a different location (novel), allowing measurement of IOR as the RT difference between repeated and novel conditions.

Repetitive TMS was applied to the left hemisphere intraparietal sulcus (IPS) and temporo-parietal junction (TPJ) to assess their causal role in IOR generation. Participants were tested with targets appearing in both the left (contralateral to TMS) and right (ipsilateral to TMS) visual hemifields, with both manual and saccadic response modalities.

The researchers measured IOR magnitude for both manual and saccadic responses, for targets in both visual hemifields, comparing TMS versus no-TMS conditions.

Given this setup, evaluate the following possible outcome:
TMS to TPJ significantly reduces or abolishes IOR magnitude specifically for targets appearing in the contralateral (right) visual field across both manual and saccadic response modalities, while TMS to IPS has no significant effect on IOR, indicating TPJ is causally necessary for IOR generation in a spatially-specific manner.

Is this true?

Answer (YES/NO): NO